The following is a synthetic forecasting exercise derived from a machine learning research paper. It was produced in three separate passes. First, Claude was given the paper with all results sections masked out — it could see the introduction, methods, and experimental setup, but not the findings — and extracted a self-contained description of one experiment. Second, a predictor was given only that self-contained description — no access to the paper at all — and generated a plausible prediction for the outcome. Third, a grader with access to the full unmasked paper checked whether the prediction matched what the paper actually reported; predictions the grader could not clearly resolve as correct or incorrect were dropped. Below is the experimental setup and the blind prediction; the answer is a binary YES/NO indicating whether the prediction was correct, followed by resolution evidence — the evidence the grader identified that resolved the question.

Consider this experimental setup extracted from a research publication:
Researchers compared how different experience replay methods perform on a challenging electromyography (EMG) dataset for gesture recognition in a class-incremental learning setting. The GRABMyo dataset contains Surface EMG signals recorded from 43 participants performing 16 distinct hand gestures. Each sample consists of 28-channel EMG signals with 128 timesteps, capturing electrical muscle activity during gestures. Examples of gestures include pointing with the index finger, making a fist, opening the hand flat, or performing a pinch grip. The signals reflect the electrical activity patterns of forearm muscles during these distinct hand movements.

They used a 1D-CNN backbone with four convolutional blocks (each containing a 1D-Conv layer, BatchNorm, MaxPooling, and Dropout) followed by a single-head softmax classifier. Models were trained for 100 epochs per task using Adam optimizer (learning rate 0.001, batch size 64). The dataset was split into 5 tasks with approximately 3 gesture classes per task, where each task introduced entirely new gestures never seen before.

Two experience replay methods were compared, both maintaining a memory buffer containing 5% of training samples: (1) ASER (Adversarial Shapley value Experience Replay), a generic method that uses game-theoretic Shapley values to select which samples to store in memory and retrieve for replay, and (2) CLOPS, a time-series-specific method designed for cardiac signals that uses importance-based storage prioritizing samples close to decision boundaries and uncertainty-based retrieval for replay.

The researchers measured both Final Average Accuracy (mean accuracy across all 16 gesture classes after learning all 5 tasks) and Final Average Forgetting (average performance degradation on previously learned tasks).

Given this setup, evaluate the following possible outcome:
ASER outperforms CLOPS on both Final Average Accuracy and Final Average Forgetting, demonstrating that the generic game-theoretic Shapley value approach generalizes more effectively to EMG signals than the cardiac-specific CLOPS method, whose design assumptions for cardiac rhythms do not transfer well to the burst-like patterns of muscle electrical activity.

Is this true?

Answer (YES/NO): NO